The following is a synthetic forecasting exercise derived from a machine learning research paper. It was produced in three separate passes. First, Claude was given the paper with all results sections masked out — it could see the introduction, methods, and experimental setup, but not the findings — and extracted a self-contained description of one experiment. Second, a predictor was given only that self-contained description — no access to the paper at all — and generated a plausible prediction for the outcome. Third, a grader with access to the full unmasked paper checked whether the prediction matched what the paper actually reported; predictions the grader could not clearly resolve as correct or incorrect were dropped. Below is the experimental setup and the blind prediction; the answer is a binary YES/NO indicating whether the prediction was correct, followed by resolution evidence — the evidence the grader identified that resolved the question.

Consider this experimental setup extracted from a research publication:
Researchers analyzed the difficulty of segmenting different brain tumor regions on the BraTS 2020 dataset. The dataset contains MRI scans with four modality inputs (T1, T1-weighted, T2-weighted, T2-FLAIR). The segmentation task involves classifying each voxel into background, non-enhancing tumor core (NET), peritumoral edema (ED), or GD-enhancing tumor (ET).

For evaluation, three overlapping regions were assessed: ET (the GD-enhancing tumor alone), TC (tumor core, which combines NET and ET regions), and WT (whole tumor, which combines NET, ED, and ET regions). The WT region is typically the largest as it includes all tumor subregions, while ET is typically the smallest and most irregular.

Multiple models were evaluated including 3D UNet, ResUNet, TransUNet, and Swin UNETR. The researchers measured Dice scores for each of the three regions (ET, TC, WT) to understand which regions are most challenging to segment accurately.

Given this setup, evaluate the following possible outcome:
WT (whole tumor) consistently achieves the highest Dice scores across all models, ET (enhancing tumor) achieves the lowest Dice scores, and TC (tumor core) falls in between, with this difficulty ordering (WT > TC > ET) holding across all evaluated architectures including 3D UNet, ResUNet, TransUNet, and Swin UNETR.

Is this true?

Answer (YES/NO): NO